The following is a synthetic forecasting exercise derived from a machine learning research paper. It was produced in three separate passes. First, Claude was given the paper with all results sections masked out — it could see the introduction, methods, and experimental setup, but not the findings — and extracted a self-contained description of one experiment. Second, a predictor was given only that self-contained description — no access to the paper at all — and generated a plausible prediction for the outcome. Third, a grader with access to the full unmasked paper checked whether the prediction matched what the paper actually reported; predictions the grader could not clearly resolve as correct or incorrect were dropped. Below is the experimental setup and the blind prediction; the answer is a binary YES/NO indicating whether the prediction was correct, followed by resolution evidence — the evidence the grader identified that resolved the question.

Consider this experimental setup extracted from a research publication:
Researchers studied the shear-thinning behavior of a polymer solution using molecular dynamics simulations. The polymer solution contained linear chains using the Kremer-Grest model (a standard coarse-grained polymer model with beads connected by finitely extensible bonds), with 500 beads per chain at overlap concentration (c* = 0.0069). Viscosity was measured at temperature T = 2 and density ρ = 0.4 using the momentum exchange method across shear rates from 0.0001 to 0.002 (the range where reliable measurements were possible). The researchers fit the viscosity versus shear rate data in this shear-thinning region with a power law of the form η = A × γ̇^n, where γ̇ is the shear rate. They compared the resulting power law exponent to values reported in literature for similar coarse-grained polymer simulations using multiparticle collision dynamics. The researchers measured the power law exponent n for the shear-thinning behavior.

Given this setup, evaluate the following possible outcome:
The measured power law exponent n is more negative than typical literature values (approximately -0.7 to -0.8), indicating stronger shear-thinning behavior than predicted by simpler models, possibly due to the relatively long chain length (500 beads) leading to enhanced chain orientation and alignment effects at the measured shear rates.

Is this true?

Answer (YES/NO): NO